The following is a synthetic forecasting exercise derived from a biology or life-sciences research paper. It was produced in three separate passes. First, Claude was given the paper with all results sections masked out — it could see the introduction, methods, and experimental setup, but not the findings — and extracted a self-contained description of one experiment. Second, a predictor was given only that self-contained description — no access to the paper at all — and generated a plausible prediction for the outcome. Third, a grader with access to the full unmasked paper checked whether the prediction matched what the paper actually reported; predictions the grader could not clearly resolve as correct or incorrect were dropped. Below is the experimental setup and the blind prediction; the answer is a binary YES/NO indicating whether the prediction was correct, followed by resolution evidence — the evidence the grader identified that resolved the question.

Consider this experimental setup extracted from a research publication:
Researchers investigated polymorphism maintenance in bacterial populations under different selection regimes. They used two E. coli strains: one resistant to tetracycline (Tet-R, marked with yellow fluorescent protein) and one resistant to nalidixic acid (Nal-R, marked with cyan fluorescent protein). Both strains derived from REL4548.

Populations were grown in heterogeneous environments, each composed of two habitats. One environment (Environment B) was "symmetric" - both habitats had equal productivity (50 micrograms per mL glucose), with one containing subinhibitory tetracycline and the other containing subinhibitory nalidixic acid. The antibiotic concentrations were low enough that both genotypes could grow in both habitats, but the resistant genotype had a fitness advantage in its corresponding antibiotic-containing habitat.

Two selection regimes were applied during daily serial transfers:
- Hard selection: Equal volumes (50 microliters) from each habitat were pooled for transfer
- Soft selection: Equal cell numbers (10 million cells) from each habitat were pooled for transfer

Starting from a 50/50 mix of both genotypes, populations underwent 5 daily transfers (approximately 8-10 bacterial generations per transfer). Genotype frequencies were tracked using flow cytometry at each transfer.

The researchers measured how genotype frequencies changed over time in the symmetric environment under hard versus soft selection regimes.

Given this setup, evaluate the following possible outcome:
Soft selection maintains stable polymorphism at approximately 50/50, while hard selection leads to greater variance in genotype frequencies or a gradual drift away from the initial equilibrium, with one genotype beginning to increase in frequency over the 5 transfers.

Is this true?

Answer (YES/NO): YES